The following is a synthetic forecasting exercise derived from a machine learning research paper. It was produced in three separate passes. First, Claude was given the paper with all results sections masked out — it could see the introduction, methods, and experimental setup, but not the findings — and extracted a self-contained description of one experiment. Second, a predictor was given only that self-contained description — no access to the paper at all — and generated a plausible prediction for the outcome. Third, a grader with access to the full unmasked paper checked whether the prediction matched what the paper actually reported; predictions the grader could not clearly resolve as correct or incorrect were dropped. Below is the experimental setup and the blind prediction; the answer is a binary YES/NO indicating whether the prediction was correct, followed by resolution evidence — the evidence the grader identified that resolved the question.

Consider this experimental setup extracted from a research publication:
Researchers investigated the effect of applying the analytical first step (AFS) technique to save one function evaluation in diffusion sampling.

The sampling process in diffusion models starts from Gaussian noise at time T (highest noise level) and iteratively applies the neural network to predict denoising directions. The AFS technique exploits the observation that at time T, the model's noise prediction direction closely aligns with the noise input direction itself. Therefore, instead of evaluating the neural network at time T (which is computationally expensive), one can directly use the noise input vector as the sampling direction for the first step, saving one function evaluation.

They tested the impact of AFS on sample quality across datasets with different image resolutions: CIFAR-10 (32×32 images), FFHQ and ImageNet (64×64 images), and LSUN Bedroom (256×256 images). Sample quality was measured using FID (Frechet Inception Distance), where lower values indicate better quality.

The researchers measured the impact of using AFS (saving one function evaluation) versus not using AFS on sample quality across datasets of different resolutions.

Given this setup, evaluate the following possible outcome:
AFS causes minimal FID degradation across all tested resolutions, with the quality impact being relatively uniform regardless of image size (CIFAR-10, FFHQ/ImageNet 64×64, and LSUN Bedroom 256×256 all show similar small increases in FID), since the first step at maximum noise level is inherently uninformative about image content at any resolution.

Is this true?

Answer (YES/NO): NO